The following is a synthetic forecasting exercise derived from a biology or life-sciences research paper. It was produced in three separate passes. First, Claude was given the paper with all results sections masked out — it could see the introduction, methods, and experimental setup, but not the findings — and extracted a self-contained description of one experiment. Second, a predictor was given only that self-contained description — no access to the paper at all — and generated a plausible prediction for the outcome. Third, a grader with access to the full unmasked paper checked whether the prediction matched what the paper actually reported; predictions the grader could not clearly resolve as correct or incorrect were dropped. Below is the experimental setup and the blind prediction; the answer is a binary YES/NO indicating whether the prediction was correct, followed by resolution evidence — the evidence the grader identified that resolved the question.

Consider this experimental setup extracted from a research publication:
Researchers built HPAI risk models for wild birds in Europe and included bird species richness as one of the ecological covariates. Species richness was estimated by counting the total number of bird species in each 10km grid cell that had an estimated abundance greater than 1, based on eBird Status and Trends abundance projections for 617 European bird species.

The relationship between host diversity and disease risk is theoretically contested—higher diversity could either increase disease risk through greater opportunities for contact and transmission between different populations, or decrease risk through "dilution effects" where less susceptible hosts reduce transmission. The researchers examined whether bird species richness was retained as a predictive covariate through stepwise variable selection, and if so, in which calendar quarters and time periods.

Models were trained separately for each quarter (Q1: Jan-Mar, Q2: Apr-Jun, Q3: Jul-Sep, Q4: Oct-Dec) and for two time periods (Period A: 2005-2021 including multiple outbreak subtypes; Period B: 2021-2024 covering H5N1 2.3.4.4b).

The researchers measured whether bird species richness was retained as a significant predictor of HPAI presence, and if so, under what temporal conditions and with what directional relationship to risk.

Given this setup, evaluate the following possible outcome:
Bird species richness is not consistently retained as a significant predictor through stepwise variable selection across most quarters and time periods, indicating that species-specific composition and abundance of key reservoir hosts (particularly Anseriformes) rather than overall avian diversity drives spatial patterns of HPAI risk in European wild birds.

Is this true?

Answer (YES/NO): YES